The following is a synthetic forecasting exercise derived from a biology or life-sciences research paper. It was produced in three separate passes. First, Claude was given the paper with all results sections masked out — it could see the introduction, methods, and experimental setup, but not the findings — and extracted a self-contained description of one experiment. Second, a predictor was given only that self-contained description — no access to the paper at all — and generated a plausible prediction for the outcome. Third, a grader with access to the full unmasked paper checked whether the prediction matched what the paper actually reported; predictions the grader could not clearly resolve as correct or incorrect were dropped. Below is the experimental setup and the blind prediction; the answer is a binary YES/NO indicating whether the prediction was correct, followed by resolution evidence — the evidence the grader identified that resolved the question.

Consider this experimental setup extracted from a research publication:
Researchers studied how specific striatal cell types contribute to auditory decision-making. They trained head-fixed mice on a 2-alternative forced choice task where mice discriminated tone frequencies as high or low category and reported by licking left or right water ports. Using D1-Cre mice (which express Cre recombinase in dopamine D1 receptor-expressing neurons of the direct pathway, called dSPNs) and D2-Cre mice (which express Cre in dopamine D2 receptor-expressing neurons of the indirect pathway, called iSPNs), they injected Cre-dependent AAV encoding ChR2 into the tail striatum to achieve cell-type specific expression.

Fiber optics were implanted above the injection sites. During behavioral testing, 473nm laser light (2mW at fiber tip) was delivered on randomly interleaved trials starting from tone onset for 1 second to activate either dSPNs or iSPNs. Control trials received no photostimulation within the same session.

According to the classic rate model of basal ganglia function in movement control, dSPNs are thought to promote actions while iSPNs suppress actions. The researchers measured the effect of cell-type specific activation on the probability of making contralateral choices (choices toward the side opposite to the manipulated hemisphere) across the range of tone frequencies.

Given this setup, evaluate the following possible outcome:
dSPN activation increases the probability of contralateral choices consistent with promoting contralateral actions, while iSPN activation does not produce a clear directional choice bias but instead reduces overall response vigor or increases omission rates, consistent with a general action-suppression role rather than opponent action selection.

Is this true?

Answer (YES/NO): NO